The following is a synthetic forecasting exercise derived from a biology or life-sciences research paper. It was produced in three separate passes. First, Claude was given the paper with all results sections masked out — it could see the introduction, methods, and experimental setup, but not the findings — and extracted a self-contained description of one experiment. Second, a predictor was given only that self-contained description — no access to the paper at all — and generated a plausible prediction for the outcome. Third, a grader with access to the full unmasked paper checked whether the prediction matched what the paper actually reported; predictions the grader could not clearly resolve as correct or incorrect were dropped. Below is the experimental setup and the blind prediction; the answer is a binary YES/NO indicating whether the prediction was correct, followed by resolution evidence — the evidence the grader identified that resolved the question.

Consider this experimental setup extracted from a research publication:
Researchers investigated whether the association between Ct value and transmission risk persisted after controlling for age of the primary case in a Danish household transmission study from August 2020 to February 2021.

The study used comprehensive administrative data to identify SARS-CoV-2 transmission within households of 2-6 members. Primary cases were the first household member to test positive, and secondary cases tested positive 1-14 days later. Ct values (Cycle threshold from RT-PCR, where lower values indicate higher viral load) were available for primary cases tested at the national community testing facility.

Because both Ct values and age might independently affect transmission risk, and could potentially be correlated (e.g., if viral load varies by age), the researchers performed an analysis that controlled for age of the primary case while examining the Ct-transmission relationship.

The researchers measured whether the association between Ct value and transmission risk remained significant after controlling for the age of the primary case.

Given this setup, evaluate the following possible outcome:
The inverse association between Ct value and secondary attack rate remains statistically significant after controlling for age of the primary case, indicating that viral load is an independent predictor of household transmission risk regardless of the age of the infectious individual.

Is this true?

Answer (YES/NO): YES